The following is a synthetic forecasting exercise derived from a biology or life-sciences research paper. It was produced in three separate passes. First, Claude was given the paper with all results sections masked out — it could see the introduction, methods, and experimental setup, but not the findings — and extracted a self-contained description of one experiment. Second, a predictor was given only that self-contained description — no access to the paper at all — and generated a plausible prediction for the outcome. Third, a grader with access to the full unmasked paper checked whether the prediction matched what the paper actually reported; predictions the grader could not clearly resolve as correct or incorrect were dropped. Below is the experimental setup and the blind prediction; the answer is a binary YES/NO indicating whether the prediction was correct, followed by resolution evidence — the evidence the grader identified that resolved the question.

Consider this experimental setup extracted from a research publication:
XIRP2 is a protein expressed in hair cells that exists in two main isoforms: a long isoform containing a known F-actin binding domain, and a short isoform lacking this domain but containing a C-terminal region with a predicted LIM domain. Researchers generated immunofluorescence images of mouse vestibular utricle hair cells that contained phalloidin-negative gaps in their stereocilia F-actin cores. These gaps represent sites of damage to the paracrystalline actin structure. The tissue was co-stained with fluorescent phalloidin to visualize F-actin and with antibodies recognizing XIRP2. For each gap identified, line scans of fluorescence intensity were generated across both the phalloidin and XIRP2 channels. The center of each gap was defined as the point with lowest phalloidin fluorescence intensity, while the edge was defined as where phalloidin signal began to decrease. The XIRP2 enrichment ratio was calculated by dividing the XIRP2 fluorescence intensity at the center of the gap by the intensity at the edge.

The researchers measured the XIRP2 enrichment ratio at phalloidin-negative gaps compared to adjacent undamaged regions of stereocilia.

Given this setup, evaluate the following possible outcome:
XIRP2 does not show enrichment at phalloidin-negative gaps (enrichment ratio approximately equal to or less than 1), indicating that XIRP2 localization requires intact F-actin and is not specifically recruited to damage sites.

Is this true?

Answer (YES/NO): NO